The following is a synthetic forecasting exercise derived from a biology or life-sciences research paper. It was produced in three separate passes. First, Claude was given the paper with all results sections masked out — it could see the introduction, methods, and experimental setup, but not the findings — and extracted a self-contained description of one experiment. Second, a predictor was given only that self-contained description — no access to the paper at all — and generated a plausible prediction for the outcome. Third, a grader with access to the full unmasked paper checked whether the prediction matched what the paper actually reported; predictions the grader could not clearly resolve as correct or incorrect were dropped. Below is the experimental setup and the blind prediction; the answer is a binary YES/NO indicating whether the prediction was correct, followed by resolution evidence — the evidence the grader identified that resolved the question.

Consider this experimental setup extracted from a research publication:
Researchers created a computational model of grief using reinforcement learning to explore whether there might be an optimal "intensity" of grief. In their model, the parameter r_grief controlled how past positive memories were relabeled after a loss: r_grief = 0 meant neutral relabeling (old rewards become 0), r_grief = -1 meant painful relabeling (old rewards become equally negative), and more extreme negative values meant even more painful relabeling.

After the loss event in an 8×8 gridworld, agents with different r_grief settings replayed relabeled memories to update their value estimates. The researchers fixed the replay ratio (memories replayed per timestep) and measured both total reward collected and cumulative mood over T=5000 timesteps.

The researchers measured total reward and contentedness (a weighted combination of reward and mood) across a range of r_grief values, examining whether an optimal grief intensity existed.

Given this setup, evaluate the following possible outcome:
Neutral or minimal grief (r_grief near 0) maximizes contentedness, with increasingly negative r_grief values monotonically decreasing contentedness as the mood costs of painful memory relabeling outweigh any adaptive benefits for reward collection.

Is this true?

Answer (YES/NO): NO